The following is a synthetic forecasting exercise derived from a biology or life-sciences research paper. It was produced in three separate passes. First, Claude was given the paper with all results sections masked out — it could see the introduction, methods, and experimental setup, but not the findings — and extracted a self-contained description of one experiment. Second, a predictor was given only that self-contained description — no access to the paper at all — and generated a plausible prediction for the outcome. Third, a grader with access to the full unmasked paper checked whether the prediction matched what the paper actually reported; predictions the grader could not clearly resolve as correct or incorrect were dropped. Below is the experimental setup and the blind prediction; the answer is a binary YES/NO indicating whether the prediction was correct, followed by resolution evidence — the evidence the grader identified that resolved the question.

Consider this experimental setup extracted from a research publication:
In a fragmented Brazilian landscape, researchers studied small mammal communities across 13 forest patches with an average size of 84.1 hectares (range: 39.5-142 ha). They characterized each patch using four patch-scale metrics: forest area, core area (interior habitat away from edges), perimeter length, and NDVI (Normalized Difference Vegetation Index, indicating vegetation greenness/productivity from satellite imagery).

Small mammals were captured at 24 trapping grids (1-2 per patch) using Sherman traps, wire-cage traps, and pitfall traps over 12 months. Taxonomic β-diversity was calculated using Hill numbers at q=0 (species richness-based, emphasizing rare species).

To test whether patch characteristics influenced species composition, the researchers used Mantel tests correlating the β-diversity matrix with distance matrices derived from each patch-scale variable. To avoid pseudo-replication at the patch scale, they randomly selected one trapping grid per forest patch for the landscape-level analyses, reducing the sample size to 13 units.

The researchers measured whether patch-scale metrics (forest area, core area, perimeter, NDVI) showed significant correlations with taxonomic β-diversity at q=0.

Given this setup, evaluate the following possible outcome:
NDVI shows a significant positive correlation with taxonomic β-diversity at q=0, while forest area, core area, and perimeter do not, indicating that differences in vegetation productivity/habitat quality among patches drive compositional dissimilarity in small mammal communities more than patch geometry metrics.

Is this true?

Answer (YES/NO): NO